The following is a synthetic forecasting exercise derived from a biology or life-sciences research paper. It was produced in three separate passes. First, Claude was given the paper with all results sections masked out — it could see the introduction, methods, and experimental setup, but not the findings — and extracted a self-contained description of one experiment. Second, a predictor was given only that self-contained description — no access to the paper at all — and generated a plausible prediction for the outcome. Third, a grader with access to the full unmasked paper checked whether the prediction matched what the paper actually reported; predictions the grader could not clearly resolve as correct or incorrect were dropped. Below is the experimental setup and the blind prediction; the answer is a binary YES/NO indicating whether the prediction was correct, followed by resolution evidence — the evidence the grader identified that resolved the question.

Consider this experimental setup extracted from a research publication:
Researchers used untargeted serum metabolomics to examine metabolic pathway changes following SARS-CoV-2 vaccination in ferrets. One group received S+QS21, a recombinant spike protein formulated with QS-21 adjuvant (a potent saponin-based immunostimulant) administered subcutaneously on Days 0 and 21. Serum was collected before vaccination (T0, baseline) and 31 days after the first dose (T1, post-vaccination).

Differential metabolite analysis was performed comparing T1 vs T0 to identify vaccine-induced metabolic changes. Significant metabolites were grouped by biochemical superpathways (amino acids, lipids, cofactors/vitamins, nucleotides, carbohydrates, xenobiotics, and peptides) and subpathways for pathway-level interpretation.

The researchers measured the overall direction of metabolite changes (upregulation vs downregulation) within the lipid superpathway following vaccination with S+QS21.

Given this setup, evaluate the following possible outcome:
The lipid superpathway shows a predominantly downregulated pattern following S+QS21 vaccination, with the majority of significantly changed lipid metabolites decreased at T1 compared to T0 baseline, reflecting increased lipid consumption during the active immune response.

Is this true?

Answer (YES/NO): YES